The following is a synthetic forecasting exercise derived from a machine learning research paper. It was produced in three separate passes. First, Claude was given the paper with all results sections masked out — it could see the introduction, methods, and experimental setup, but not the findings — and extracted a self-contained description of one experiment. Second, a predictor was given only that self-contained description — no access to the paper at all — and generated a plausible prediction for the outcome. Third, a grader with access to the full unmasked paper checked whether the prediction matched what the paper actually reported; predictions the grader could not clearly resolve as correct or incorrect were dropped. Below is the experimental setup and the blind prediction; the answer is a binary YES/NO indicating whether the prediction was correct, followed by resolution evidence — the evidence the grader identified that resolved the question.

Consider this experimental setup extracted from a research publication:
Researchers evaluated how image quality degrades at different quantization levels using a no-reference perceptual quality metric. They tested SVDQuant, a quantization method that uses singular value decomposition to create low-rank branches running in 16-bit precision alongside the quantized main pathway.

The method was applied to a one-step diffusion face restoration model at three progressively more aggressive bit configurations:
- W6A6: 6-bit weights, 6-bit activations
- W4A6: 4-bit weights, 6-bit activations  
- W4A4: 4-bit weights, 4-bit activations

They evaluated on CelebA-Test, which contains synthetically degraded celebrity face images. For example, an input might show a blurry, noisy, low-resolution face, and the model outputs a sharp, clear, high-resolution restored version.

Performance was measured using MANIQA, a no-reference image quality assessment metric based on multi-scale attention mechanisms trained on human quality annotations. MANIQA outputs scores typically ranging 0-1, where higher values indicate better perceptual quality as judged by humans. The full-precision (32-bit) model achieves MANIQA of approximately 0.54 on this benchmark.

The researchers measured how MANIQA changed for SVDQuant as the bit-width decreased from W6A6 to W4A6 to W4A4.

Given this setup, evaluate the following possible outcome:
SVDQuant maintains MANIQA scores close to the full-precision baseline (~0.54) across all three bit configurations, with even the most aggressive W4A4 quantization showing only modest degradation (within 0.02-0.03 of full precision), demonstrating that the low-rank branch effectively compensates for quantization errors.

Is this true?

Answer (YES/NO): NO